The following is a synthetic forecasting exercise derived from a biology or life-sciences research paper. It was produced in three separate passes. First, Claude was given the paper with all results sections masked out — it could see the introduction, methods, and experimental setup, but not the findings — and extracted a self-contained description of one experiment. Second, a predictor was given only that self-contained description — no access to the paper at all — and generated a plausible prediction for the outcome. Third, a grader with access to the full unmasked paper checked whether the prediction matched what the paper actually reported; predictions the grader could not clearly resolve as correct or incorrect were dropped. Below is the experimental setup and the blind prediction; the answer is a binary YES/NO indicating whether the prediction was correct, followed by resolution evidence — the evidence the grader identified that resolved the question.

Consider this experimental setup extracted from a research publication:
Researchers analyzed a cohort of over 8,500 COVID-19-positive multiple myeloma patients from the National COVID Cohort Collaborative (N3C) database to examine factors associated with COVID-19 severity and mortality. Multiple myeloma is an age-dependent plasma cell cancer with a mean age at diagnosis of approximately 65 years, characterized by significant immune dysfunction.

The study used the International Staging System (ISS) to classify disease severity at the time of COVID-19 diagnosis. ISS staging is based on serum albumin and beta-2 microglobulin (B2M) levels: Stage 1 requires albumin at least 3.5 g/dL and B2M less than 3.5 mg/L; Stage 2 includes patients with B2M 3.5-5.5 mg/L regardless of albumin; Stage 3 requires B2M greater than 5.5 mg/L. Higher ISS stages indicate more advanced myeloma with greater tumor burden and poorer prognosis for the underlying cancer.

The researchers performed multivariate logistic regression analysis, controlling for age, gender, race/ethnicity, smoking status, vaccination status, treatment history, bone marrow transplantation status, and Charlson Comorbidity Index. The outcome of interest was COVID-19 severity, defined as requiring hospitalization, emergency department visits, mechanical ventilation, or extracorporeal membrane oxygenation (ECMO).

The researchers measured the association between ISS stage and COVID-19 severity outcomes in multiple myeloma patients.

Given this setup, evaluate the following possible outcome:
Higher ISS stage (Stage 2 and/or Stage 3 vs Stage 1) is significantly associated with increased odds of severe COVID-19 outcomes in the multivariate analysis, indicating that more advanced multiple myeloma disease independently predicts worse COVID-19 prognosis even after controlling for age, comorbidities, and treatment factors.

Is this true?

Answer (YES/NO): NO